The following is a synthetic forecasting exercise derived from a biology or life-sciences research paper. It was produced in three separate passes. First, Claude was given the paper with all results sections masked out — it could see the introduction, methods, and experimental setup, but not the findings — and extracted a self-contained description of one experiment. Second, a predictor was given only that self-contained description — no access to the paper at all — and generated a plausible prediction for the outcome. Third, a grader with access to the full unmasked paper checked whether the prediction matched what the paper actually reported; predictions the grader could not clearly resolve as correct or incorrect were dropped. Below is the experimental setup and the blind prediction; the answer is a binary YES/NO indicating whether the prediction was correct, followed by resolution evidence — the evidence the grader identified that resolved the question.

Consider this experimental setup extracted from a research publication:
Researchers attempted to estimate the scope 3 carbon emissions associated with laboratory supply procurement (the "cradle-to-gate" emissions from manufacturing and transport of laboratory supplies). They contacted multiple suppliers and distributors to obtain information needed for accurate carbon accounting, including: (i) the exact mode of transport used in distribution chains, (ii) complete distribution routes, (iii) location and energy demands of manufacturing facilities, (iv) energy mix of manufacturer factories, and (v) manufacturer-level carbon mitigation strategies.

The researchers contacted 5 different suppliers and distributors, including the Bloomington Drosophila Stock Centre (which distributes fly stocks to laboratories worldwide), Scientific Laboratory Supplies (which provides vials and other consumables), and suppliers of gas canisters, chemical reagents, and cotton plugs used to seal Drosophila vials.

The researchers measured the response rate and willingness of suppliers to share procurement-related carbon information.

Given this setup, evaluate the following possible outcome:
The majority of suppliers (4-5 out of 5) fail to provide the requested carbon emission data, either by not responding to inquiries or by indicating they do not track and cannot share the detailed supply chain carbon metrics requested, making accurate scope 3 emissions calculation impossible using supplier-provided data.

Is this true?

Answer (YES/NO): NO